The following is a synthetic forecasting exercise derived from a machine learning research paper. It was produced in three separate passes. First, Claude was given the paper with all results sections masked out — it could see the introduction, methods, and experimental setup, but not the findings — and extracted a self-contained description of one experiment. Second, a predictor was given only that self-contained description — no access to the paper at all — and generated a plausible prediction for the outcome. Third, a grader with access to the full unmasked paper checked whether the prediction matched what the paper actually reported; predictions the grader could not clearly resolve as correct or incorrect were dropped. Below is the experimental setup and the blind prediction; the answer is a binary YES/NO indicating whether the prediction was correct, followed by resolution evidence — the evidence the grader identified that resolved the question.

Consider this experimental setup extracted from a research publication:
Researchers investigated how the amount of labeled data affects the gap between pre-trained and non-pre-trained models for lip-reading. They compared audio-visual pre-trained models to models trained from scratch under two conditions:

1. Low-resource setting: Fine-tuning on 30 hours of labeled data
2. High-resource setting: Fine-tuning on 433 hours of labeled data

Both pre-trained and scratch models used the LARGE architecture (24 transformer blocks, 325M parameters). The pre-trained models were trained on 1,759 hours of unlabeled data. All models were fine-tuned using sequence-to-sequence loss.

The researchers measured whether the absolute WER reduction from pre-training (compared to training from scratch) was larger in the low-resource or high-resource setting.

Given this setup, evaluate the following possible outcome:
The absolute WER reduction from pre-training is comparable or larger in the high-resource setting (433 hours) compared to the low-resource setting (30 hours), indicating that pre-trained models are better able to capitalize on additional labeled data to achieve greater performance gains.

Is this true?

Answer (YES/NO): NO